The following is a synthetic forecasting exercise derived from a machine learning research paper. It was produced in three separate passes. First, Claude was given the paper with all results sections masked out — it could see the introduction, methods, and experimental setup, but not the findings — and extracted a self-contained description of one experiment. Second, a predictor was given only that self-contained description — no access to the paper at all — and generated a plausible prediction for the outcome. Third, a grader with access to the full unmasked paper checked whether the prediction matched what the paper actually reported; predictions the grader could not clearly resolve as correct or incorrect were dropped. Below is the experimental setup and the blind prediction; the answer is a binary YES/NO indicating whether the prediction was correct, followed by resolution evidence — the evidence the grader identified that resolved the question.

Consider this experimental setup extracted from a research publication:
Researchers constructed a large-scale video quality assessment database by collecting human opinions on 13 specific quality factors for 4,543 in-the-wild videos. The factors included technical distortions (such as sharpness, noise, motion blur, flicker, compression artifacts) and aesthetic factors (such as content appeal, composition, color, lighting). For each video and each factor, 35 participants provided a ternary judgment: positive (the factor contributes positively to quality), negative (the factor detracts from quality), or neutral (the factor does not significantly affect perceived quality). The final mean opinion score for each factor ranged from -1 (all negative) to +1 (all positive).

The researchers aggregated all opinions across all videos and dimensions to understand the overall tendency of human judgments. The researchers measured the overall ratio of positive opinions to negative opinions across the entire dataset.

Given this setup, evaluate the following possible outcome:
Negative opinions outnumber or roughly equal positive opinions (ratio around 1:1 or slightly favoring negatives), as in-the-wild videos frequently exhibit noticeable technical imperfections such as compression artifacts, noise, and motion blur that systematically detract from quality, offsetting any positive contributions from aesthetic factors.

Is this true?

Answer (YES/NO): NO